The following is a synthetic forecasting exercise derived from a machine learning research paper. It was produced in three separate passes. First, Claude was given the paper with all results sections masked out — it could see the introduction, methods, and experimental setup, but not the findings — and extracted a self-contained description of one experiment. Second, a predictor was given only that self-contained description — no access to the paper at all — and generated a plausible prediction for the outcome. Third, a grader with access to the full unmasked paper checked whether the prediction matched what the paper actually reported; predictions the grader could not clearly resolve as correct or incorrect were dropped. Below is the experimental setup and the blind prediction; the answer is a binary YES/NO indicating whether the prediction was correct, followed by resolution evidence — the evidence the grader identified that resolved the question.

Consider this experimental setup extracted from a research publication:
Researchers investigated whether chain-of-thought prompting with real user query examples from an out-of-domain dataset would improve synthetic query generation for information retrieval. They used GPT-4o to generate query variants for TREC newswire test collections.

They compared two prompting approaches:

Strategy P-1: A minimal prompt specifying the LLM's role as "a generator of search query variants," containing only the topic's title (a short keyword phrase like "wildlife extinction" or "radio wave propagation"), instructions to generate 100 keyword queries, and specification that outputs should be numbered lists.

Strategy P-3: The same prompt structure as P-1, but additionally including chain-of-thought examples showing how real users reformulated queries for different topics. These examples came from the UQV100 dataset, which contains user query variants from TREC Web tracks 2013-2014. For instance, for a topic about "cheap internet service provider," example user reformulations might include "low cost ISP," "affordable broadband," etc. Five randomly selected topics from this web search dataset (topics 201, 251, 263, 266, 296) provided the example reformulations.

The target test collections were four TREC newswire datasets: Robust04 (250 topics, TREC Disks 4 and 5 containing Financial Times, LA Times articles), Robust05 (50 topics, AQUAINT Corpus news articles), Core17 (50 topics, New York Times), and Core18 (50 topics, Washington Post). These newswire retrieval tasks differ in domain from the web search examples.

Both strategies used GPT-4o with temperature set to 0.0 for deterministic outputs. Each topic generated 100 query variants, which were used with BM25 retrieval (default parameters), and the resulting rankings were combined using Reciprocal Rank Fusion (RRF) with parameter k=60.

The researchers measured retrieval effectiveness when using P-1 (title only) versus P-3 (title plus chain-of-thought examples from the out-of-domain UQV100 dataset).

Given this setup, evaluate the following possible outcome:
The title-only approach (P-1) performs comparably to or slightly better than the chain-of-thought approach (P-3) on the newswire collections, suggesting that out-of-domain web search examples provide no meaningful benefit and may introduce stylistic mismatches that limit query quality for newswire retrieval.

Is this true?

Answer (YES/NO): NO